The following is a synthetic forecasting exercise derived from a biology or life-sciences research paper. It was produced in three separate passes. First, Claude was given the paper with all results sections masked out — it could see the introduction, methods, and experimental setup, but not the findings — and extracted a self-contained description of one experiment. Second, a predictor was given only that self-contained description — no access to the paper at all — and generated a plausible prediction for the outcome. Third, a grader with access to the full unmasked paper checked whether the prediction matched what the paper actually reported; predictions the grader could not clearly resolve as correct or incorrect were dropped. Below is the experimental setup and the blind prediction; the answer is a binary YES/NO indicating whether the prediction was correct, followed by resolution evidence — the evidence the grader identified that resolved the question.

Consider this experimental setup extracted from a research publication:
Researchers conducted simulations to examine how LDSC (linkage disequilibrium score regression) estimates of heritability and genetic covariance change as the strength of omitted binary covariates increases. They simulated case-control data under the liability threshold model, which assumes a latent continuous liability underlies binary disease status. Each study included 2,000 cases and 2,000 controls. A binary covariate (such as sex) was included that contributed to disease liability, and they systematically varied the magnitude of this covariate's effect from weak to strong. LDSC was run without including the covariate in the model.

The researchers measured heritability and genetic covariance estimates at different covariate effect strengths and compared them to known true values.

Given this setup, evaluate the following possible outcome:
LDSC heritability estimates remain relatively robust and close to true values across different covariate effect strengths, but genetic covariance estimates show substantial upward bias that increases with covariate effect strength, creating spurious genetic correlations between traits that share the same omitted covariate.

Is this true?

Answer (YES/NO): NO